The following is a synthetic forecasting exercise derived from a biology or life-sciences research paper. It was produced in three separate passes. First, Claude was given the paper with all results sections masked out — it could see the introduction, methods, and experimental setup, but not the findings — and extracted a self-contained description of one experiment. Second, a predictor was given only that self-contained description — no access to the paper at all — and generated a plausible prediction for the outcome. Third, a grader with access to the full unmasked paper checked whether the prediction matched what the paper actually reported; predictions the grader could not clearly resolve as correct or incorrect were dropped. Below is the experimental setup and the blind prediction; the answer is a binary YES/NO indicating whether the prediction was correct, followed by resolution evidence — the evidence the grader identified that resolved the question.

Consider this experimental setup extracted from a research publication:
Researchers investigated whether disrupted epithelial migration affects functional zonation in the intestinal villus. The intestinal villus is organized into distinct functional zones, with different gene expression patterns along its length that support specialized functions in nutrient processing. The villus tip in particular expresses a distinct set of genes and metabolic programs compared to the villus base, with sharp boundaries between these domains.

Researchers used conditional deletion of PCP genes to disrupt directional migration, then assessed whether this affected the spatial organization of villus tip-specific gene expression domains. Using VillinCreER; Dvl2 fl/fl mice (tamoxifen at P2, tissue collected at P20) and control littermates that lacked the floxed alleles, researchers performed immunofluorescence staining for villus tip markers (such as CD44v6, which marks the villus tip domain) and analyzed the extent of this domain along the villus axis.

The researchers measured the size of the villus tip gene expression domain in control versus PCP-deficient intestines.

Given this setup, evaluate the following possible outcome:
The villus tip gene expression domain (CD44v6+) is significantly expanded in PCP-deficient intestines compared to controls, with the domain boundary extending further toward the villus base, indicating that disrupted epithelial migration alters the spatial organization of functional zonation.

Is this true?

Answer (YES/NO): NO